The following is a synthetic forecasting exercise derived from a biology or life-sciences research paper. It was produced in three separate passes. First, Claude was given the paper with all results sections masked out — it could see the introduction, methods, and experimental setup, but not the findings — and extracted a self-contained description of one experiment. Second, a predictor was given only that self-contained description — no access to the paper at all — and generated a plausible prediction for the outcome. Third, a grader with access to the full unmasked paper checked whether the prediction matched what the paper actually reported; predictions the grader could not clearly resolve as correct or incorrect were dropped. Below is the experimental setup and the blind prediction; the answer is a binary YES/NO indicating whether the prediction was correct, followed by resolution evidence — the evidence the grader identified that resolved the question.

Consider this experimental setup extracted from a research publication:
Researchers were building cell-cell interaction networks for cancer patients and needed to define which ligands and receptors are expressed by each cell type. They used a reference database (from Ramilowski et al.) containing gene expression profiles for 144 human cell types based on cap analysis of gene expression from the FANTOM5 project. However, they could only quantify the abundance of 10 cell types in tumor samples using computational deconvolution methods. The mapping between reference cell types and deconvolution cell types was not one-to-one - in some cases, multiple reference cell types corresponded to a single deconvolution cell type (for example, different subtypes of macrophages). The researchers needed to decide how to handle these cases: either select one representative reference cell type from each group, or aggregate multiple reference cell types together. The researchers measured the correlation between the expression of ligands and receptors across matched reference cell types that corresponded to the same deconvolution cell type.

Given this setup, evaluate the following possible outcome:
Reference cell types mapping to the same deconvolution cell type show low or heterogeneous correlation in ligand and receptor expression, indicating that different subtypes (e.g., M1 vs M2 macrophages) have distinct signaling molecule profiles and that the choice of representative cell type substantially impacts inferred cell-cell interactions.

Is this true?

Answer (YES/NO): NO